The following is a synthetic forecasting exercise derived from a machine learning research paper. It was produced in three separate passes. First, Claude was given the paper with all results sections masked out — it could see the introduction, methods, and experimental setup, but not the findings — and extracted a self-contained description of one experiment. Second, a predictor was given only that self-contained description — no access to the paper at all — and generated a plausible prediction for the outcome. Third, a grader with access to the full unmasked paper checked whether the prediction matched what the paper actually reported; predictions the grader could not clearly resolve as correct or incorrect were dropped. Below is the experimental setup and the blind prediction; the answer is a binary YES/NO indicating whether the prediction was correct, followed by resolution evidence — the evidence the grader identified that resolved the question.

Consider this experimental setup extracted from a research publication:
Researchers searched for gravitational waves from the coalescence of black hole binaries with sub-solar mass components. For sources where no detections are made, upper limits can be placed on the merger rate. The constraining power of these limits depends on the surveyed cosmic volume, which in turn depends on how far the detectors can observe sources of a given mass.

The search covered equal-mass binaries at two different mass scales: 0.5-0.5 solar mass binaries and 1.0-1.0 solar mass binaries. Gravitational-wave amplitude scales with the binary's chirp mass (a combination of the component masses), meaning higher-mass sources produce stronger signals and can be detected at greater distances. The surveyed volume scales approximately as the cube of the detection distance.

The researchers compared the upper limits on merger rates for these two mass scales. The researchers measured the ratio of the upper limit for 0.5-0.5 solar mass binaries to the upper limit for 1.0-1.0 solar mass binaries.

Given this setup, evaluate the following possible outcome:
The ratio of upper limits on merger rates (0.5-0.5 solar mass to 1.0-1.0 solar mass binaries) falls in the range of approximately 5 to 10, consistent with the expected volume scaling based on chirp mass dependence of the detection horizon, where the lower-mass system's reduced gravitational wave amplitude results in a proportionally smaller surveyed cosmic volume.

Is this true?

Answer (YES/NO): YES